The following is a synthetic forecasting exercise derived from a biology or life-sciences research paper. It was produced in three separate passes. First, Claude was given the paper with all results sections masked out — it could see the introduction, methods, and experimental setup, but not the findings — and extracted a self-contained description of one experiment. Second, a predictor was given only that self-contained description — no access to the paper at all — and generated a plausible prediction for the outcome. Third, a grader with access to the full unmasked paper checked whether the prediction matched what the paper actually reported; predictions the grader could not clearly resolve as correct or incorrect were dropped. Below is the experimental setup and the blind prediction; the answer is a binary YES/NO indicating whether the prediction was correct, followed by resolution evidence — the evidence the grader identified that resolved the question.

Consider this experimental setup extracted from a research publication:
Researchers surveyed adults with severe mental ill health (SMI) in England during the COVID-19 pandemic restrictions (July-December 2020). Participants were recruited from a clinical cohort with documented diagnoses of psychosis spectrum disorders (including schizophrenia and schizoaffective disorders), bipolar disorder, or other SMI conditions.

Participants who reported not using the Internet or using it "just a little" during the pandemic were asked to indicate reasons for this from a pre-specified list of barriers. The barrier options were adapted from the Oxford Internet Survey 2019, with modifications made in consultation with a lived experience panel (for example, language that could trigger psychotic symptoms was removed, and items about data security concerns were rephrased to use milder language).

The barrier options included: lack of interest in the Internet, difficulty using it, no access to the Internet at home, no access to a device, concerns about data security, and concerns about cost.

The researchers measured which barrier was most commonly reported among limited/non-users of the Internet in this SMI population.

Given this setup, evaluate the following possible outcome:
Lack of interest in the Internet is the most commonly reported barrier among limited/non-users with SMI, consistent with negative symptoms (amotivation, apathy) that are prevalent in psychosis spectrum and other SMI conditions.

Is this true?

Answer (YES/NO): YES